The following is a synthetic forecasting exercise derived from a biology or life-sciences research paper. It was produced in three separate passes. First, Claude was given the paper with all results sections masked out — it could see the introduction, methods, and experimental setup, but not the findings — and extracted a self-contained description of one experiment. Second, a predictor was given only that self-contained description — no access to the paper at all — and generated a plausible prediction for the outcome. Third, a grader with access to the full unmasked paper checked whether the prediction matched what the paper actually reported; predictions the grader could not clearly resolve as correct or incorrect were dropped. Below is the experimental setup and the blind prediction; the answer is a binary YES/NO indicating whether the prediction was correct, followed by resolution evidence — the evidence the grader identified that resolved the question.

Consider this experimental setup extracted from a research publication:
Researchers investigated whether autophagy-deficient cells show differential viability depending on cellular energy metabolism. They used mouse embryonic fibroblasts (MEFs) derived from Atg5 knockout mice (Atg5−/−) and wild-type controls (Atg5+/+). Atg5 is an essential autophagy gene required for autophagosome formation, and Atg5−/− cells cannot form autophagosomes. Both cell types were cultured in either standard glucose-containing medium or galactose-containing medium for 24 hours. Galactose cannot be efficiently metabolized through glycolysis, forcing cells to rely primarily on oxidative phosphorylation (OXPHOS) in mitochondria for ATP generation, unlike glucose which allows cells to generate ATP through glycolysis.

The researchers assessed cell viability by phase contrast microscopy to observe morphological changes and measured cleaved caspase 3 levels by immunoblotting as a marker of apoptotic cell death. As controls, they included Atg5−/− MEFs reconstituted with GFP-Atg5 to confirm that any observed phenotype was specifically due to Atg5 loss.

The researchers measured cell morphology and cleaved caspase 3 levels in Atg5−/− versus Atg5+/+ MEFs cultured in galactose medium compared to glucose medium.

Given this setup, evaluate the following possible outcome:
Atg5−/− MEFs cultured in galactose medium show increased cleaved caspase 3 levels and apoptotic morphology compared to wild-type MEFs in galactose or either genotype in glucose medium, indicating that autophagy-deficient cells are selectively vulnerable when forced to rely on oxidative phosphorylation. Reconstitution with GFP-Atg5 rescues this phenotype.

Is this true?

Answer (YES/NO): YES